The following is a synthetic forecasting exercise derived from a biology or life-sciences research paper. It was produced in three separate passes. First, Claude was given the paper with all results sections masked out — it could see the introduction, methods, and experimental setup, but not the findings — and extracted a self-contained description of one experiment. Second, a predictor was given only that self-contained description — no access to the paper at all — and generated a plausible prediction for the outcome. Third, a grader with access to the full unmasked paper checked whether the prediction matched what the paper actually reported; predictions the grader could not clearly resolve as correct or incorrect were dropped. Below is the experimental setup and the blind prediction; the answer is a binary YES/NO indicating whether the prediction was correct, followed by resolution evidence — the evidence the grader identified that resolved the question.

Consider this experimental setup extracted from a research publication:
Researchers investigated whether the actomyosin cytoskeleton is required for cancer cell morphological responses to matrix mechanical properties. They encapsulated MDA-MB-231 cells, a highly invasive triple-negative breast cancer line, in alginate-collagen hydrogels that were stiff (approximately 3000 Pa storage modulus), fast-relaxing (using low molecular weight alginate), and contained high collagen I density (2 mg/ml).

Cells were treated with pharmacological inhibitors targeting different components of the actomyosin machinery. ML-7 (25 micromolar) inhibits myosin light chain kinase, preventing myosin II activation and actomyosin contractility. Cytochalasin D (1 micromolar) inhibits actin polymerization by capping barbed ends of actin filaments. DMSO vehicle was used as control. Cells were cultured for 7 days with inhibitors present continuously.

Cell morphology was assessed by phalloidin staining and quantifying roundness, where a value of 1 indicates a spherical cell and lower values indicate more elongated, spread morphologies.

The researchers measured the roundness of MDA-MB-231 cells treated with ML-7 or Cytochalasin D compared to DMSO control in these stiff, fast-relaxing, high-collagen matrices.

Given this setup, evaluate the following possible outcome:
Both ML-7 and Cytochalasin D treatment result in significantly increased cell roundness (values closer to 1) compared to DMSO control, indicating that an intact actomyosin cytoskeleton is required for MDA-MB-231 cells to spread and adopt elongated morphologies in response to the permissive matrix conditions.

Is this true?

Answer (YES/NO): NO